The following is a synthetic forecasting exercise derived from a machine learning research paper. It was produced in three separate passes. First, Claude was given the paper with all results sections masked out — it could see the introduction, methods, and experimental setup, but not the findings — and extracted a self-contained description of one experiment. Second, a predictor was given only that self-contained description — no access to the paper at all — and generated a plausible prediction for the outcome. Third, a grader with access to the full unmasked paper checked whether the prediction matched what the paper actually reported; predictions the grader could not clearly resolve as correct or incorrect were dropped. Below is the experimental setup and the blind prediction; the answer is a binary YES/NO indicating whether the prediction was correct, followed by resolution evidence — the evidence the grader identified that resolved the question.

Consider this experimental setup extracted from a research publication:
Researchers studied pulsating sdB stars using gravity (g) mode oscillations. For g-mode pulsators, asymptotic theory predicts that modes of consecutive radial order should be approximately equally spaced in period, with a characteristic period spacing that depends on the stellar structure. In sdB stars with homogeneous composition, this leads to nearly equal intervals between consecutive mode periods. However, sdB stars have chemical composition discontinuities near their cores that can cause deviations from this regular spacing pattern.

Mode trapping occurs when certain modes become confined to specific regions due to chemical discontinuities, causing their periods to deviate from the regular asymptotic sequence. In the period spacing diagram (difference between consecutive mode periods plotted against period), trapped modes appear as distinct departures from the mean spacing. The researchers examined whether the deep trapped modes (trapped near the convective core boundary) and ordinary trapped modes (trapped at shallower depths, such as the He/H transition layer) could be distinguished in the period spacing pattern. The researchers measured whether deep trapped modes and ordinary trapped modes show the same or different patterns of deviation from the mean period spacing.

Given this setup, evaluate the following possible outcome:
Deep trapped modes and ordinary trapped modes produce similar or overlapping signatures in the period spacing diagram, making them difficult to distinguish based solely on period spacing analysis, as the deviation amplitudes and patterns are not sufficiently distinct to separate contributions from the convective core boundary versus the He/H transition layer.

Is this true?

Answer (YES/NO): NO